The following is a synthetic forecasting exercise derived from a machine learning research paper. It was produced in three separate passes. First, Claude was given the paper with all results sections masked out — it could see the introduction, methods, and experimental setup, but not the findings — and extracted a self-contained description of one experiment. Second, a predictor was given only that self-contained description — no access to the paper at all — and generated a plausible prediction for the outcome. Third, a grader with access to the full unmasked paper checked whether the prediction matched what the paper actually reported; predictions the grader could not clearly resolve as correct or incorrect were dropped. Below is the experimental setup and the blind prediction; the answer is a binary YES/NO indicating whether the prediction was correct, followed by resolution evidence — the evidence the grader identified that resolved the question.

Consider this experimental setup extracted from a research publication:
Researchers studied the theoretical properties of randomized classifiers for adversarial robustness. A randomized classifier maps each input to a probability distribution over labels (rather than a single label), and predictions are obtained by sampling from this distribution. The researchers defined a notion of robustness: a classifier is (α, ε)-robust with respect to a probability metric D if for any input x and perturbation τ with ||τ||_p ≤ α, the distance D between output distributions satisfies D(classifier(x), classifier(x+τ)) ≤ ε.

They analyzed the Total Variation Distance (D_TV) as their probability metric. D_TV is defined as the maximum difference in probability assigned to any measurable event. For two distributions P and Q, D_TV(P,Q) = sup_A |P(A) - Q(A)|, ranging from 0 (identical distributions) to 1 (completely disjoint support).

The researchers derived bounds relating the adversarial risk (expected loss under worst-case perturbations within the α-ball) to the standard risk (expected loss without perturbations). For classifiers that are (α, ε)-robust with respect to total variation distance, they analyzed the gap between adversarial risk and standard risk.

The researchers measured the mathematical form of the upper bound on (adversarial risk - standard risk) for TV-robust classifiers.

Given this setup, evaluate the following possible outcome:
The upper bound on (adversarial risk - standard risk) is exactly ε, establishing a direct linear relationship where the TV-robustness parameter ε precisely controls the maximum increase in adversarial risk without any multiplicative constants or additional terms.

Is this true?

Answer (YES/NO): YES